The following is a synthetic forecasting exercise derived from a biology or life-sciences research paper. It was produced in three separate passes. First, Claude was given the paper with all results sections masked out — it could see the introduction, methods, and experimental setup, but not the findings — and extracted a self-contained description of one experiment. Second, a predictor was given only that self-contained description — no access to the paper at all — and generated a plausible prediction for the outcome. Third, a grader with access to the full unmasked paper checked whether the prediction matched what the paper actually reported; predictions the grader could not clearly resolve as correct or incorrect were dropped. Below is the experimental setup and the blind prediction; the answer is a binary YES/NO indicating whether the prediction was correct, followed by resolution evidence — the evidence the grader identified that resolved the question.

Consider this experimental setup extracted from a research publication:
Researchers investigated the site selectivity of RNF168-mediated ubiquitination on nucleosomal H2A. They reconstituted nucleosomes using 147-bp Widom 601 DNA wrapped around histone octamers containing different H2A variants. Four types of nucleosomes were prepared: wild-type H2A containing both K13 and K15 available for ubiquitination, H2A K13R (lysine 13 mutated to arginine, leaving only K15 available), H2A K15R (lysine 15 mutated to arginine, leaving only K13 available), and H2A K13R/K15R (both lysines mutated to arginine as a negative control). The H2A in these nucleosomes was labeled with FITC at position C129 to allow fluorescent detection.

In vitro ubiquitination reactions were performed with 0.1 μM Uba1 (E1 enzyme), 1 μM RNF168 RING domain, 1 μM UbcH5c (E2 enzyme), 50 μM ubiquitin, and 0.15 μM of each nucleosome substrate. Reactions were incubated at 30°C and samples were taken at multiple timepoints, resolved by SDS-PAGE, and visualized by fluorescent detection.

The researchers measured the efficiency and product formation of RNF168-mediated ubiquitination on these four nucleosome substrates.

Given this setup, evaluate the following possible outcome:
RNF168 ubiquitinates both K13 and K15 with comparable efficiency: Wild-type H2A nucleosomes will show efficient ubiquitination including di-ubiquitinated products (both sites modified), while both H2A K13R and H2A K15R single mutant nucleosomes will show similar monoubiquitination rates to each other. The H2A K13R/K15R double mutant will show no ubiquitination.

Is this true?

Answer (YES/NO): YES